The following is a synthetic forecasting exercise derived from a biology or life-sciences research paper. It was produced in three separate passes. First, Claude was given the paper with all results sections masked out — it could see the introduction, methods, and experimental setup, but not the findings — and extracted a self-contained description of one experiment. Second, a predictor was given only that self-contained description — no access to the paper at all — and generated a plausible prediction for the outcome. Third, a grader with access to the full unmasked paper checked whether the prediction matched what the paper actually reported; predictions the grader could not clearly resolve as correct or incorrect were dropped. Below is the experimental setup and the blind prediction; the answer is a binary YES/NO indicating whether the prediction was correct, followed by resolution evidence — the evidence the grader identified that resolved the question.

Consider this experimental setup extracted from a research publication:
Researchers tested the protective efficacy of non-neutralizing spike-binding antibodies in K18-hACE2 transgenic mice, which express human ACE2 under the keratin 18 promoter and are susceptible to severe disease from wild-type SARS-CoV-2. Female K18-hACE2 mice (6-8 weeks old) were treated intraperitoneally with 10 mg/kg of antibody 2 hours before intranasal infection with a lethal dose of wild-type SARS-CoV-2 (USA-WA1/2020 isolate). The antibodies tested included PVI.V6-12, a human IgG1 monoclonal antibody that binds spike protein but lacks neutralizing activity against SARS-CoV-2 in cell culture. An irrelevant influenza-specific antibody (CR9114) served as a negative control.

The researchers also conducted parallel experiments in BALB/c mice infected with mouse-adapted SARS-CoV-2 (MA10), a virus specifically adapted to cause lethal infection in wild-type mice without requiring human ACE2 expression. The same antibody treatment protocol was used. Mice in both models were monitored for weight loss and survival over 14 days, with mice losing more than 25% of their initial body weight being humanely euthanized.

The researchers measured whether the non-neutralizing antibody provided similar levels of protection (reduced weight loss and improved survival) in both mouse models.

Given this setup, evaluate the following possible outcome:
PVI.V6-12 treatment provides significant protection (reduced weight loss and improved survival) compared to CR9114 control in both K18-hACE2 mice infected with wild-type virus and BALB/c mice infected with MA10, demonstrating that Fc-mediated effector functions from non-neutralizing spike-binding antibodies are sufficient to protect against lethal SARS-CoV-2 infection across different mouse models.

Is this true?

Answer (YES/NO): NO